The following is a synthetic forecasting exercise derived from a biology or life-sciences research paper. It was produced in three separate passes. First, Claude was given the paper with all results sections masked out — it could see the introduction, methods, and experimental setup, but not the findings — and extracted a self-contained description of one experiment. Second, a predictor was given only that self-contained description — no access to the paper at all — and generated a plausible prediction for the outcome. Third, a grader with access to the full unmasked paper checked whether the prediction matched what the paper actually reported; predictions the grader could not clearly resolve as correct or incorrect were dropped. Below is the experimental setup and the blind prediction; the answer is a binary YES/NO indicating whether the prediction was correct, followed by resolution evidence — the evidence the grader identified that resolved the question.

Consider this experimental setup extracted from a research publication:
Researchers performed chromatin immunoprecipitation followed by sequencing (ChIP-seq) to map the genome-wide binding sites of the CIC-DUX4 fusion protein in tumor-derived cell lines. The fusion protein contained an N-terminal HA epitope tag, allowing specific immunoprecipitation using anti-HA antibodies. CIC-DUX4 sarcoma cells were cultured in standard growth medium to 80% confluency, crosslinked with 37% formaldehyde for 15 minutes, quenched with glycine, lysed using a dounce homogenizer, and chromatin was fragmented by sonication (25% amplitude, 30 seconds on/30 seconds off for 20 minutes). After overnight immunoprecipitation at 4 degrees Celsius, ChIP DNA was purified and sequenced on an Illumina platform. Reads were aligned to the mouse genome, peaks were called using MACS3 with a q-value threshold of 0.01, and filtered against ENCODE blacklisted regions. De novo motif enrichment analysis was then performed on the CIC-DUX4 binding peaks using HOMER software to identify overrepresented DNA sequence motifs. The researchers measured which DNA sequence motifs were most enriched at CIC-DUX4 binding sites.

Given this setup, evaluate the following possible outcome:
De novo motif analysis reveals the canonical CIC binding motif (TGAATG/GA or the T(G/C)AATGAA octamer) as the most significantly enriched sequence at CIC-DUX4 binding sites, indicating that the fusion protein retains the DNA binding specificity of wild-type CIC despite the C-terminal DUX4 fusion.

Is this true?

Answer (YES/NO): YES